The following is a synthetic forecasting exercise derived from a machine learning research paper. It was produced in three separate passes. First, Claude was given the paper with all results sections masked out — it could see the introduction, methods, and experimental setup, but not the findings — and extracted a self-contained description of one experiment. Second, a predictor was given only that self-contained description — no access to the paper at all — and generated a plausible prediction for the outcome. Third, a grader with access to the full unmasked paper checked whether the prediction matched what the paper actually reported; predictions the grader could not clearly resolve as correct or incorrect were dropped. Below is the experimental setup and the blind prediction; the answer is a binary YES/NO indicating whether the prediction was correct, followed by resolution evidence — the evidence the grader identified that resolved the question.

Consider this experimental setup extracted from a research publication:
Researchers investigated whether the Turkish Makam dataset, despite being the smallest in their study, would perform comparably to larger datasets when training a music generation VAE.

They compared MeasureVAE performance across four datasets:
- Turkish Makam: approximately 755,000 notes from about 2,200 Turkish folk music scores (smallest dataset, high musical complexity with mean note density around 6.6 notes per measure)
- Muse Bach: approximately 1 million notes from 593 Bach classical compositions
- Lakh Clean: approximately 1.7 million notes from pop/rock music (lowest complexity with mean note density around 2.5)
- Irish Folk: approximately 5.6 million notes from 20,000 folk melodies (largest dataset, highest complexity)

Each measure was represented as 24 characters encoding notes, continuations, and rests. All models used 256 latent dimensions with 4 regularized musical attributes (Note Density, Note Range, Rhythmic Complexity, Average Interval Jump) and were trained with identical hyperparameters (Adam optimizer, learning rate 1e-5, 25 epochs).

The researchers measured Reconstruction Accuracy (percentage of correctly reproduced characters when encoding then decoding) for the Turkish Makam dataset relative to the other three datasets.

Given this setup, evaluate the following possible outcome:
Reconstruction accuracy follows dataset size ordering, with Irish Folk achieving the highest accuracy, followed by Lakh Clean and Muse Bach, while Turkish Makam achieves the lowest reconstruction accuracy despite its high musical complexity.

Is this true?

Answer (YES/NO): NO